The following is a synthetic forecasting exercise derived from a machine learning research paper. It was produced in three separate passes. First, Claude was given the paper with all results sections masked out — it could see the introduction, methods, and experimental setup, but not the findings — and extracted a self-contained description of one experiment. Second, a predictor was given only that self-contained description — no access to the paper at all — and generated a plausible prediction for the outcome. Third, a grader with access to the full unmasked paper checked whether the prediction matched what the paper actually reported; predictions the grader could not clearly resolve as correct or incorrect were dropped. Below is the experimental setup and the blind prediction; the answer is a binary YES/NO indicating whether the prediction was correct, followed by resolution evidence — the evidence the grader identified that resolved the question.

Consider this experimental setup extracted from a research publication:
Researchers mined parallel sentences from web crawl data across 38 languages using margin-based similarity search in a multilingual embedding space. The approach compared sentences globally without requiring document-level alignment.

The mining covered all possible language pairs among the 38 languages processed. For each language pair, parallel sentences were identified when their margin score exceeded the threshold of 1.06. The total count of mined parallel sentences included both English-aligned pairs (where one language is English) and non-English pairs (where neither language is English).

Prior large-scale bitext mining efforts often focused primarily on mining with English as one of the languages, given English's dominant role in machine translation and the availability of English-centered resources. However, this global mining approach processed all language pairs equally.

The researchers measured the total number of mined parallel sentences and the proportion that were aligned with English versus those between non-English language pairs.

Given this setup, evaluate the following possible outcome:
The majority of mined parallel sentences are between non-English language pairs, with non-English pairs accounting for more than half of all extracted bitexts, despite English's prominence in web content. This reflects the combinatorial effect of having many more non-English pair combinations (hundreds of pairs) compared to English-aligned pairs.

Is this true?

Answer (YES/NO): YES